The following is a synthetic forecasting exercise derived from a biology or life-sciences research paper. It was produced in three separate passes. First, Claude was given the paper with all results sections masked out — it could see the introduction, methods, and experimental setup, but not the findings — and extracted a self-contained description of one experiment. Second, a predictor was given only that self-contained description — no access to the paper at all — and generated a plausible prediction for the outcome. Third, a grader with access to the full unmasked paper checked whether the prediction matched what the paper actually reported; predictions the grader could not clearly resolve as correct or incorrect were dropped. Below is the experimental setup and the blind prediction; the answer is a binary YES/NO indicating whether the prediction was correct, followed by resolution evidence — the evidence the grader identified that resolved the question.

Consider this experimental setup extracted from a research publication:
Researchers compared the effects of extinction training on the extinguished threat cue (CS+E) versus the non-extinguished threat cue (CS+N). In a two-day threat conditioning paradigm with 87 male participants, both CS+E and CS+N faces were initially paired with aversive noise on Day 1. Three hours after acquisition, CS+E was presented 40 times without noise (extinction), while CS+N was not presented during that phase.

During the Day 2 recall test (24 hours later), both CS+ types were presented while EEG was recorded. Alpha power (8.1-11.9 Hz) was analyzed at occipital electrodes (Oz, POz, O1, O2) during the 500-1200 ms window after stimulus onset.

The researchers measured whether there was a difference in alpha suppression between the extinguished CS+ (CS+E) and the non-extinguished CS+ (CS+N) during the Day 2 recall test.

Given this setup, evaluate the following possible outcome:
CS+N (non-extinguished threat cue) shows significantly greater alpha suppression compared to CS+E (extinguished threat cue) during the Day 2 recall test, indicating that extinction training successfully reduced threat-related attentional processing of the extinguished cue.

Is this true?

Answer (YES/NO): NO